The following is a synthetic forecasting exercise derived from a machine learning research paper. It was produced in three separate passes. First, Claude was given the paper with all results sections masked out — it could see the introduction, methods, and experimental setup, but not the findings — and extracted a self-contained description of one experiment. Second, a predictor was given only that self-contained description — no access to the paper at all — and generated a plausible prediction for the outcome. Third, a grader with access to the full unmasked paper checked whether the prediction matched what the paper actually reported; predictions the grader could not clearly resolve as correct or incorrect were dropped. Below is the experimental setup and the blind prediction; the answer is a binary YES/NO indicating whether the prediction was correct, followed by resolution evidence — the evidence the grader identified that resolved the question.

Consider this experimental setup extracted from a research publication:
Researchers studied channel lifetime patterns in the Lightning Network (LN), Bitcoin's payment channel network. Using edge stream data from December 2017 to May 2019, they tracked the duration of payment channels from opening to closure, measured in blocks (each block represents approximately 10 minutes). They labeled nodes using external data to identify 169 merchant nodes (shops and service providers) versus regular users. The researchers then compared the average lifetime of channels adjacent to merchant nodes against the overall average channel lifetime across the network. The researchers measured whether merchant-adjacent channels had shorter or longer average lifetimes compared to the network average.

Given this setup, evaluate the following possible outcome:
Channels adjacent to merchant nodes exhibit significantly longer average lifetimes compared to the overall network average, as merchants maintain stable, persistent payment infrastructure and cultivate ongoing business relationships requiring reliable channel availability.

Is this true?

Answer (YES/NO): NO